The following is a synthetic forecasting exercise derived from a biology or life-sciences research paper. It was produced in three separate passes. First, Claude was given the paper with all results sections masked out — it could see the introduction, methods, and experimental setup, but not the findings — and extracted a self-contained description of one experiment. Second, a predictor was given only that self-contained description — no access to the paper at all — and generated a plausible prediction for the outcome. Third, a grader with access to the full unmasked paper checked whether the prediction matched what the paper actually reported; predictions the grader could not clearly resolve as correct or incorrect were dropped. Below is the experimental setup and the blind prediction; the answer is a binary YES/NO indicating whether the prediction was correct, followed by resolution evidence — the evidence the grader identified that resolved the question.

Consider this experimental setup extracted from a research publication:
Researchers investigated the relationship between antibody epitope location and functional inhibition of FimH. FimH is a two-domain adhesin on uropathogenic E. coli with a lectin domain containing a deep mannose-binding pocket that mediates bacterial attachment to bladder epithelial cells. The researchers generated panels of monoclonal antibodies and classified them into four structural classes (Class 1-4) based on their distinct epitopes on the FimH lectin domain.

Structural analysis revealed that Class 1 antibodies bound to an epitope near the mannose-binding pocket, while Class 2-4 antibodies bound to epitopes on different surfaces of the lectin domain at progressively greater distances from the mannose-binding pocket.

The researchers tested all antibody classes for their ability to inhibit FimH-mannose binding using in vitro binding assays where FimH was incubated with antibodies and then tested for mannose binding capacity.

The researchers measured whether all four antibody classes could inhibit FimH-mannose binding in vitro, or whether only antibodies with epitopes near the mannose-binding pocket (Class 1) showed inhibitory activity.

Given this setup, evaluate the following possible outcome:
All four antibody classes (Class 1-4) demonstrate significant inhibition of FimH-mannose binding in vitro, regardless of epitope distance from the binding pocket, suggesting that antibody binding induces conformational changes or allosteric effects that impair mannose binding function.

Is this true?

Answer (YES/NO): NO